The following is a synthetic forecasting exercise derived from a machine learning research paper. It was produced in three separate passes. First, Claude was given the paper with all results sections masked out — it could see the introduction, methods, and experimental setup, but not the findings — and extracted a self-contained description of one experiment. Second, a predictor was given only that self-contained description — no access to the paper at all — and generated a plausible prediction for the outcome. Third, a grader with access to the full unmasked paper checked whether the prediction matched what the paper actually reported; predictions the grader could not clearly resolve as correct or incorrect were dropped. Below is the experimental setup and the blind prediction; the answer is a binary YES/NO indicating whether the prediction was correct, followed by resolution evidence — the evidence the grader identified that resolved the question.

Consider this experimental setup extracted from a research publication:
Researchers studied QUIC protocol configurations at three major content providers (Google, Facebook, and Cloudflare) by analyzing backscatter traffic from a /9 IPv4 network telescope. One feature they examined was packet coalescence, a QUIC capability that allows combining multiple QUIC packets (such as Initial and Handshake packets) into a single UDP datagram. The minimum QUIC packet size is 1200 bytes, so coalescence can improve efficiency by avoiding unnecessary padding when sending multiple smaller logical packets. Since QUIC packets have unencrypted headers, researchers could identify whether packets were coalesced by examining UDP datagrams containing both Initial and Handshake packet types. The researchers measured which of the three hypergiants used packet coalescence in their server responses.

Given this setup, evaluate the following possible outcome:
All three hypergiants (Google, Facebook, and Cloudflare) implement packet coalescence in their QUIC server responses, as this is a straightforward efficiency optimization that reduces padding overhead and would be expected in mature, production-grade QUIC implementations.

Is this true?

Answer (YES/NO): NO